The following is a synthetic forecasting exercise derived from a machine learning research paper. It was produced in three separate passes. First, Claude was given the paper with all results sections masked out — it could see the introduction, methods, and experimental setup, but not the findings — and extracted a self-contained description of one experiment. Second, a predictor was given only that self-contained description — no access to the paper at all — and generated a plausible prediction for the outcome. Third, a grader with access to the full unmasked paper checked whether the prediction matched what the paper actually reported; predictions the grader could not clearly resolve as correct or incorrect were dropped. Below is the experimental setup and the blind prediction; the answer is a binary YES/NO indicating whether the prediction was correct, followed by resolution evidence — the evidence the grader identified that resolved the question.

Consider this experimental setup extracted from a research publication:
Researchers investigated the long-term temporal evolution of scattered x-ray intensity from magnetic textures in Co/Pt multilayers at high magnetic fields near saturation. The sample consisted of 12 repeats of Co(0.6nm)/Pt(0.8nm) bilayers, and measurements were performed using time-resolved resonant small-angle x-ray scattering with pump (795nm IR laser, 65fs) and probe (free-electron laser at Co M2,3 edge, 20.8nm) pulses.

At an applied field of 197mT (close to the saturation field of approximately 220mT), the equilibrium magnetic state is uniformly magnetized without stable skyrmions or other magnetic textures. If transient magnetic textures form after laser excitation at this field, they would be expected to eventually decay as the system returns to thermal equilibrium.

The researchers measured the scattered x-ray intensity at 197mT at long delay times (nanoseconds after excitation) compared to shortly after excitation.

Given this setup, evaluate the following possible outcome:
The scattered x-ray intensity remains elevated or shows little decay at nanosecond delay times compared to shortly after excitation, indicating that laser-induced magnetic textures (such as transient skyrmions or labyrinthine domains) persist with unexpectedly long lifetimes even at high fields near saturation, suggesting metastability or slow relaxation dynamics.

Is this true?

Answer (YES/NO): NO